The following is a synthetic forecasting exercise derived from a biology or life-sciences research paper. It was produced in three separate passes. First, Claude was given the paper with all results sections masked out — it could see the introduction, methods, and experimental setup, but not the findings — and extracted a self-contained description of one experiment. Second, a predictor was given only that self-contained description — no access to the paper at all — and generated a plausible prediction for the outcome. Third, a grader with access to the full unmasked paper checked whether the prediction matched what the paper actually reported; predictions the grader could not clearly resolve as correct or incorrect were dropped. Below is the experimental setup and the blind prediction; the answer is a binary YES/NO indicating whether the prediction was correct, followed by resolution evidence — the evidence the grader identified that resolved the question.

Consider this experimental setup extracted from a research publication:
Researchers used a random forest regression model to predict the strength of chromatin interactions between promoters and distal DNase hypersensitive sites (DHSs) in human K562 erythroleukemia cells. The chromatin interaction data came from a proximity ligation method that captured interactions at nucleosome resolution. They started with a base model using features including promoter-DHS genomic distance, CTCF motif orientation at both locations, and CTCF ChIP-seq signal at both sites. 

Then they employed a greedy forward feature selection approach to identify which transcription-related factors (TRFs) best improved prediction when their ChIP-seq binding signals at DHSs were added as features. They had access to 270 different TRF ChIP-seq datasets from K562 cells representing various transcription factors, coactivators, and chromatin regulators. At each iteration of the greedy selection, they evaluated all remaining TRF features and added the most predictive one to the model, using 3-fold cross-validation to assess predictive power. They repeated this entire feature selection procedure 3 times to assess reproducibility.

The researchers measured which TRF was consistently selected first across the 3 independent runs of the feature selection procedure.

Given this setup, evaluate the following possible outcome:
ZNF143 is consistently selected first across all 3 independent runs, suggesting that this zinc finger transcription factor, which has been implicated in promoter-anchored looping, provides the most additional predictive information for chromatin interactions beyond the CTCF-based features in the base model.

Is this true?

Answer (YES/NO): NO